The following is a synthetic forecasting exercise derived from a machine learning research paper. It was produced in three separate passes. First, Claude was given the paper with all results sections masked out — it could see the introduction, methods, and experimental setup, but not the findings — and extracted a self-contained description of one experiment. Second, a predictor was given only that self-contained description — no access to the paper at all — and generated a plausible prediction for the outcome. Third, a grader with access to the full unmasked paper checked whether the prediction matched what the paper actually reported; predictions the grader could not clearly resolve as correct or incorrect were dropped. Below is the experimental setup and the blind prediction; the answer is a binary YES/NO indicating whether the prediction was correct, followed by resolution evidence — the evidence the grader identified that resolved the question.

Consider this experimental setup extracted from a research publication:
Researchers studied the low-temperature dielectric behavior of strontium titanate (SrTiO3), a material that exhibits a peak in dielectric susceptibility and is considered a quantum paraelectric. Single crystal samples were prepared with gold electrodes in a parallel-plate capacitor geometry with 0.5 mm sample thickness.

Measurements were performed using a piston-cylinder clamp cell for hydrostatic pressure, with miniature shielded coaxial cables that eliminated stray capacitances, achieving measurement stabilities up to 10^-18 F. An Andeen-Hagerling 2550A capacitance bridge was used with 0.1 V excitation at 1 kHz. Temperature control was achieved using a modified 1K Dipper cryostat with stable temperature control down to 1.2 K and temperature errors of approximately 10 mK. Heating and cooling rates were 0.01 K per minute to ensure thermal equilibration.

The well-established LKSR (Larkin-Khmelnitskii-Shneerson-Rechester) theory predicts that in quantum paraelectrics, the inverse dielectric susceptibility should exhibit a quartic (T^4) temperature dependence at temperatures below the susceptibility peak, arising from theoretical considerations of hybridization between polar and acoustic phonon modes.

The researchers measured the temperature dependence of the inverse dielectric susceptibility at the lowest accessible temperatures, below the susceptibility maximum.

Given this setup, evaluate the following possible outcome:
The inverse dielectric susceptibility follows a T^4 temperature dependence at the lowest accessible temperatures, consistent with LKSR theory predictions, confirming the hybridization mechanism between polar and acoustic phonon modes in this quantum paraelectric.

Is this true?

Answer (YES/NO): NO